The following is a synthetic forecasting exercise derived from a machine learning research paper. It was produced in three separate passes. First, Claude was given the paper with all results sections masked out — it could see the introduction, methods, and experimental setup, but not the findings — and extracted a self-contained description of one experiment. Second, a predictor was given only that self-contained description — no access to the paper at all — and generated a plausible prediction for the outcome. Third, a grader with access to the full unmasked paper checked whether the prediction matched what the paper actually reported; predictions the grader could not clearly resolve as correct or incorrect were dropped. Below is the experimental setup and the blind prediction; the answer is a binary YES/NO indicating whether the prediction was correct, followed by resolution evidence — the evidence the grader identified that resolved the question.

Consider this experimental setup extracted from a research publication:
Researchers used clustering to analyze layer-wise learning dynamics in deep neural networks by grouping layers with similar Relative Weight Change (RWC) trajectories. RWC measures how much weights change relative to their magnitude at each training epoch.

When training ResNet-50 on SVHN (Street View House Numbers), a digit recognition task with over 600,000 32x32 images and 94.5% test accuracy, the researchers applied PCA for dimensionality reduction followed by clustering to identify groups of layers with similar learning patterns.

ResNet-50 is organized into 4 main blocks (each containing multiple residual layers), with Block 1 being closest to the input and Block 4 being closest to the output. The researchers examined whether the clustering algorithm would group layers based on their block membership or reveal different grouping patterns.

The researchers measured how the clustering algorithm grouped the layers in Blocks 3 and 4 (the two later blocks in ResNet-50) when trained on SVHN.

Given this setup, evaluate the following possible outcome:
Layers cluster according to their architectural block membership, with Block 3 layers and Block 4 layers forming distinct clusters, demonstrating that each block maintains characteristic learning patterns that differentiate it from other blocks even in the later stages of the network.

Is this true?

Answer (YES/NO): NO